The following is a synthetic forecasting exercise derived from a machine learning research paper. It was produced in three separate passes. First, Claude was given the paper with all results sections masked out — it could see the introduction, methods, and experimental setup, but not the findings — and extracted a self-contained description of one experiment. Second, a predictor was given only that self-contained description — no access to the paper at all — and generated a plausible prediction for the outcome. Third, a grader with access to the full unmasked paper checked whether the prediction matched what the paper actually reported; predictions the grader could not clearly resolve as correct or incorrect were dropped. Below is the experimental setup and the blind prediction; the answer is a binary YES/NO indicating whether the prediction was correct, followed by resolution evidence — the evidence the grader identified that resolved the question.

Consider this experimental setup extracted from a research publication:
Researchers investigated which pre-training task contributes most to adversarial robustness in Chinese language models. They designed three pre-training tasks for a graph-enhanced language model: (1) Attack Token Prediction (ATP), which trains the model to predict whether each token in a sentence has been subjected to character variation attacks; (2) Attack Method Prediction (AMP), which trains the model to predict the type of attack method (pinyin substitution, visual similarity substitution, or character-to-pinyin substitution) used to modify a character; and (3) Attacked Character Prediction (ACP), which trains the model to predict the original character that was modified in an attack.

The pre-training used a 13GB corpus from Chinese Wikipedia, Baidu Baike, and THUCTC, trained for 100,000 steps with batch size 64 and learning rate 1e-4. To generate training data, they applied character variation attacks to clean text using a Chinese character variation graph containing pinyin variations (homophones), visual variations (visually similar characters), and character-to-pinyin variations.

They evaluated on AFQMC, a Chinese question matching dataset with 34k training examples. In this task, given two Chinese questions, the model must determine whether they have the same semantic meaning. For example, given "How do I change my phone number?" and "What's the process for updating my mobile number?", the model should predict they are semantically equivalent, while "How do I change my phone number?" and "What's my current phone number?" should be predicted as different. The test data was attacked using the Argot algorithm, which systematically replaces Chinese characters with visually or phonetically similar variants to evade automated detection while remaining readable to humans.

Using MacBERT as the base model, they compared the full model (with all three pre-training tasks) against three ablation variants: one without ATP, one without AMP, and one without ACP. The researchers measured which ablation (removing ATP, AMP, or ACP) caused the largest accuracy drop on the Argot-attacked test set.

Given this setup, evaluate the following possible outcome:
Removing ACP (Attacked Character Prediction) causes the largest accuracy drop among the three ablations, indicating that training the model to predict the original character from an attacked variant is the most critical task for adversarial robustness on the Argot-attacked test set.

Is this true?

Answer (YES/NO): NO